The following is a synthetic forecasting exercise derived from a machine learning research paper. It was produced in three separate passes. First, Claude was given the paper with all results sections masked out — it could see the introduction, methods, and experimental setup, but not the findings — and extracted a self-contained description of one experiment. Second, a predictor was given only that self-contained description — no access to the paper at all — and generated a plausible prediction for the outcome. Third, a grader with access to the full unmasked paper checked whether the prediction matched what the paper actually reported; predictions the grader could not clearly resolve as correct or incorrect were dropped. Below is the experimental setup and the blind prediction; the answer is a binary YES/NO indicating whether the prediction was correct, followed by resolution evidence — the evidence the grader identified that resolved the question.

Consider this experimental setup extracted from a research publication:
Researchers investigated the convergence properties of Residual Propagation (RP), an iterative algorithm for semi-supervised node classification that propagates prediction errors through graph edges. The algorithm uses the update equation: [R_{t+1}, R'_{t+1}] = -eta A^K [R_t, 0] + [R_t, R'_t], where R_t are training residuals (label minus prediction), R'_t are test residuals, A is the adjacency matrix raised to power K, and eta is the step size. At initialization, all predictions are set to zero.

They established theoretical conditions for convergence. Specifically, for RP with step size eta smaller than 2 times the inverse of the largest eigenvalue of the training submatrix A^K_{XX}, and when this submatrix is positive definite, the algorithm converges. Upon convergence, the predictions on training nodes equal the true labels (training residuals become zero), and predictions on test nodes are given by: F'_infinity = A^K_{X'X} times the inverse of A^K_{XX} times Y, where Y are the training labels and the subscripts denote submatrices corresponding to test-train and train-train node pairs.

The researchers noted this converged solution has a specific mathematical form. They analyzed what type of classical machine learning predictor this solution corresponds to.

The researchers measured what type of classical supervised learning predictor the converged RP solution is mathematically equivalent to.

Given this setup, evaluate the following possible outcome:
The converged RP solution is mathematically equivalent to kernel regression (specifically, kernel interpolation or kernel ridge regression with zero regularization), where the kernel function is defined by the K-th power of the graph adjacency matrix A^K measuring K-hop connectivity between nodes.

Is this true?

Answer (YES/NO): YES